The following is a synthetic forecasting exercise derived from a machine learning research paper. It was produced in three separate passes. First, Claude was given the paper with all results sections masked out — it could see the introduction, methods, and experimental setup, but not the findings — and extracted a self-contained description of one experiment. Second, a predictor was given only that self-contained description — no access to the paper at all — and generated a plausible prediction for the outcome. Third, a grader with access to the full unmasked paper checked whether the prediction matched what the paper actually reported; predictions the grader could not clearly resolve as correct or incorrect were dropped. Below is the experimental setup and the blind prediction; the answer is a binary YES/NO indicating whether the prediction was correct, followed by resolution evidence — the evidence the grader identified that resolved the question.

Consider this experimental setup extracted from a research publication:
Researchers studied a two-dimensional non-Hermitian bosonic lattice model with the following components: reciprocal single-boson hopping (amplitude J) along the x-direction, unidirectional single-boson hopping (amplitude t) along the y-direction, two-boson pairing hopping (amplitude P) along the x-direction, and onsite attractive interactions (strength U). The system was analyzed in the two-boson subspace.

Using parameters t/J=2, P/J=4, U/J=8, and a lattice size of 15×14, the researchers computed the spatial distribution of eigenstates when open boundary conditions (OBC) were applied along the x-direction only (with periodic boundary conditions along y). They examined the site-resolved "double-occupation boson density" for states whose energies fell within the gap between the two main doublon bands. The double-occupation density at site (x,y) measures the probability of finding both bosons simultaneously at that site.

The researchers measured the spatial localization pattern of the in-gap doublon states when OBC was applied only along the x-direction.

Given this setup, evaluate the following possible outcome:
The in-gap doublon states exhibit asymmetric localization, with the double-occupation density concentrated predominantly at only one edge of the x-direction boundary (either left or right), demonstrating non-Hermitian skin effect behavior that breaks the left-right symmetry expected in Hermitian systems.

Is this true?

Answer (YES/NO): NO